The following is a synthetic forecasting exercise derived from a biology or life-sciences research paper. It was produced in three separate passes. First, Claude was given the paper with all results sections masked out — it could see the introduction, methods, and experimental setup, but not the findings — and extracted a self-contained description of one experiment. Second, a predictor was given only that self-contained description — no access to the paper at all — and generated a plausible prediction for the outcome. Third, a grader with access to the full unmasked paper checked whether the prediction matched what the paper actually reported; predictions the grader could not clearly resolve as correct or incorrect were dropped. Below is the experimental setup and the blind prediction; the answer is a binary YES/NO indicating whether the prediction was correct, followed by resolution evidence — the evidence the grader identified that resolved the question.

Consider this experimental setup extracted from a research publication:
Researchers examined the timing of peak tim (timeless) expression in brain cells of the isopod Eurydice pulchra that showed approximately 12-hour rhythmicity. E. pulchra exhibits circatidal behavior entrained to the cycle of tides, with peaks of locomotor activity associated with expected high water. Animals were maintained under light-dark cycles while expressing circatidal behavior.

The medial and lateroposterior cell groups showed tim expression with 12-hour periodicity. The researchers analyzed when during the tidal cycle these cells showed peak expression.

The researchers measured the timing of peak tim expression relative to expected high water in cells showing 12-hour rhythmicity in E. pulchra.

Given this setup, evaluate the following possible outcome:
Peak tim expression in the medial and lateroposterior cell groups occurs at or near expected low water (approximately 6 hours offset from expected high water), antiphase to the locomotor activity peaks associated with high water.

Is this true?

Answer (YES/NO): NO